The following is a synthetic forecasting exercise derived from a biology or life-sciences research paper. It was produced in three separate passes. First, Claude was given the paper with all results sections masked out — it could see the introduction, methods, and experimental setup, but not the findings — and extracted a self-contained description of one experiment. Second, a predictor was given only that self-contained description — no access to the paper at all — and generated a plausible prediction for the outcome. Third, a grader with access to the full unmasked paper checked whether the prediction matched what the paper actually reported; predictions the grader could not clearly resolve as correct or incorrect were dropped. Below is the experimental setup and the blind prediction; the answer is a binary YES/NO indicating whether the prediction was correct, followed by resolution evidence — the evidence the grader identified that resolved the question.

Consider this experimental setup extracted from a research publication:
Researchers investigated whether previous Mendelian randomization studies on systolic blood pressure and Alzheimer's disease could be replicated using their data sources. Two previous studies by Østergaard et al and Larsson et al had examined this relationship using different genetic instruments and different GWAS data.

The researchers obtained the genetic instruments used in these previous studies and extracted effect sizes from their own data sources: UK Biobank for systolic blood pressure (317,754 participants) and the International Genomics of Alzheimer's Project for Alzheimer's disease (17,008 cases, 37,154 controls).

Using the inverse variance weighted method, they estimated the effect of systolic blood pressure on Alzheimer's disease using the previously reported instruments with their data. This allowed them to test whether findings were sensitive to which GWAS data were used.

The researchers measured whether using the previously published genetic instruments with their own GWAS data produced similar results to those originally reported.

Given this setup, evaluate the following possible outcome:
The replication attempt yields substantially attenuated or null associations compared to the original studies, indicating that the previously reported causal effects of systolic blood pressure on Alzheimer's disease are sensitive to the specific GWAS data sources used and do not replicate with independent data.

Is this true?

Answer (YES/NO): NO